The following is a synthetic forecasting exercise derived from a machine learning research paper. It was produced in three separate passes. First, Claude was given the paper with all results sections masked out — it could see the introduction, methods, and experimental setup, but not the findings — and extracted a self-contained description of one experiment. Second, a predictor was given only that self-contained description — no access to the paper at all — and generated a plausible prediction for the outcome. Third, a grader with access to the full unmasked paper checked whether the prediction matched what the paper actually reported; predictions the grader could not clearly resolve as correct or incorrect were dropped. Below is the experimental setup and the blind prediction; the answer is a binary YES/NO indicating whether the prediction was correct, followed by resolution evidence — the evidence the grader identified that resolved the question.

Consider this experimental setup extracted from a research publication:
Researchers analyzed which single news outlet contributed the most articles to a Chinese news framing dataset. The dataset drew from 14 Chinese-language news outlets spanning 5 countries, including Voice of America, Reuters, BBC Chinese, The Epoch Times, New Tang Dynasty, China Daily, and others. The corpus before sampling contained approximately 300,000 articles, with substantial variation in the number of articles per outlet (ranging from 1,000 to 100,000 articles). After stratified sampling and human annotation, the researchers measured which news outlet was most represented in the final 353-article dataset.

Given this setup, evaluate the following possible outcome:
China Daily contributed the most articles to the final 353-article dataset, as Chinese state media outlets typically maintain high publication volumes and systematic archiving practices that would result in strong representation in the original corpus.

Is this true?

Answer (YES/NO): NO